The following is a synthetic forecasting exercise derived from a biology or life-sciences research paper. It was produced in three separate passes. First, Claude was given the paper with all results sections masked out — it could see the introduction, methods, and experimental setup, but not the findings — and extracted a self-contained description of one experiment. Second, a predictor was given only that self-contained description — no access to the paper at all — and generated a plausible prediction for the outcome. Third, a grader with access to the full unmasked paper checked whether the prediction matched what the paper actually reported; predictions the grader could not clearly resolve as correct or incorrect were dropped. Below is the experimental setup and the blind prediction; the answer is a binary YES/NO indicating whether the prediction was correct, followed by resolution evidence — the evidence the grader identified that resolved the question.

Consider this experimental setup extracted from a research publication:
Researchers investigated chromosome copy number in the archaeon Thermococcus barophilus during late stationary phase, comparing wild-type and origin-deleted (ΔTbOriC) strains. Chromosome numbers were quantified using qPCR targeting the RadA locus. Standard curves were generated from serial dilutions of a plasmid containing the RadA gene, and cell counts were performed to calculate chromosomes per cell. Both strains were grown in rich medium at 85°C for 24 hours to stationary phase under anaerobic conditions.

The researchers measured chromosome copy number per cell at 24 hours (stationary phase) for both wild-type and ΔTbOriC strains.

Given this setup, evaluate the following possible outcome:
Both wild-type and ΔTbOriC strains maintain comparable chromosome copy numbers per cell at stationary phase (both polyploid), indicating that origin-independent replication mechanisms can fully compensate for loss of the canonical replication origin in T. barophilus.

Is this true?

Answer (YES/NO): NO